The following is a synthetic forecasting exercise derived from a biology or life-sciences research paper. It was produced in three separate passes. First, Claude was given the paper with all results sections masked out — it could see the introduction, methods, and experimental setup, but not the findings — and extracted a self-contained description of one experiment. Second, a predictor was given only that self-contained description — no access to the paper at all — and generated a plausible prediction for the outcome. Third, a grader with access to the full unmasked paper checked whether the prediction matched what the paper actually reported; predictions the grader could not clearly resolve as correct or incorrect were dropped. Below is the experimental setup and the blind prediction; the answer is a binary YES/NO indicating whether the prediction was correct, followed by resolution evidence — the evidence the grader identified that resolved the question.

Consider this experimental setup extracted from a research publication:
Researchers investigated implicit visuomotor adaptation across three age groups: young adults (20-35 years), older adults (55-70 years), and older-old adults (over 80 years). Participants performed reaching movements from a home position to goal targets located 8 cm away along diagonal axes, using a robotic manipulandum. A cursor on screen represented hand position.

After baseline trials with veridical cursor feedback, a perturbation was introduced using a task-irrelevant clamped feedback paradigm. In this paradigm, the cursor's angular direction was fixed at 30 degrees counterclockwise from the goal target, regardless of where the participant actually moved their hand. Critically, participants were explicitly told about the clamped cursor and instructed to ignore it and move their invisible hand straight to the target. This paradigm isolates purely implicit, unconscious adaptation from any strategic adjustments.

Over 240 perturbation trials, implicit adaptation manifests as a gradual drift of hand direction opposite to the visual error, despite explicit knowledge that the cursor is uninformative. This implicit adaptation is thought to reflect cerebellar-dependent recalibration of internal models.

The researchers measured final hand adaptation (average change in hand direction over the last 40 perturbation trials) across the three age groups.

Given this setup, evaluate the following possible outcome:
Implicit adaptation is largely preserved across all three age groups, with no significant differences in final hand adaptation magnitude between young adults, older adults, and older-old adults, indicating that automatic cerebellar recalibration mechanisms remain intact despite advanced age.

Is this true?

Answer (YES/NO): YES